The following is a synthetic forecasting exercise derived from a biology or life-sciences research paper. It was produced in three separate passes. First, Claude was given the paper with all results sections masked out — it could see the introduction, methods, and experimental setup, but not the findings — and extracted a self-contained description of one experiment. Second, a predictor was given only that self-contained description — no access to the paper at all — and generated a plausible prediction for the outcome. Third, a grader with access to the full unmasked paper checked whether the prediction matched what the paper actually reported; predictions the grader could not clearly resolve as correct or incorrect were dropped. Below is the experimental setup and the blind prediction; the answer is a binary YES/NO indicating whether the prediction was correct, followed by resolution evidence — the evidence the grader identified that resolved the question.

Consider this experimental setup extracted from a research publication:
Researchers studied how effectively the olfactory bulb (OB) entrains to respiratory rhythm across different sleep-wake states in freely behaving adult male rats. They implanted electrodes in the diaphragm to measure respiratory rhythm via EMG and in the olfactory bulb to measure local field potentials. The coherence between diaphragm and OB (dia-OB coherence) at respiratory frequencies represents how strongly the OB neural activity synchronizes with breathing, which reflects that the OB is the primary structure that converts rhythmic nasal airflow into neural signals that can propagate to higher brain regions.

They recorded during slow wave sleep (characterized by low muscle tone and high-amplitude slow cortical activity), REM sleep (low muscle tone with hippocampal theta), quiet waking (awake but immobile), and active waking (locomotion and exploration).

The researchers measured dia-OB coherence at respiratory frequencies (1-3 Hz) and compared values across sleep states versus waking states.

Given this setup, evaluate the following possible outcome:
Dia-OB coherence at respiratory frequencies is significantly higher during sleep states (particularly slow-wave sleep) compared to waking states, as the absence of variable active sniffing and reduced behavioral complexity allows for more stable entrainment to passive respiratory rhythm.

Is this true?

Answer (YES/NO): NO